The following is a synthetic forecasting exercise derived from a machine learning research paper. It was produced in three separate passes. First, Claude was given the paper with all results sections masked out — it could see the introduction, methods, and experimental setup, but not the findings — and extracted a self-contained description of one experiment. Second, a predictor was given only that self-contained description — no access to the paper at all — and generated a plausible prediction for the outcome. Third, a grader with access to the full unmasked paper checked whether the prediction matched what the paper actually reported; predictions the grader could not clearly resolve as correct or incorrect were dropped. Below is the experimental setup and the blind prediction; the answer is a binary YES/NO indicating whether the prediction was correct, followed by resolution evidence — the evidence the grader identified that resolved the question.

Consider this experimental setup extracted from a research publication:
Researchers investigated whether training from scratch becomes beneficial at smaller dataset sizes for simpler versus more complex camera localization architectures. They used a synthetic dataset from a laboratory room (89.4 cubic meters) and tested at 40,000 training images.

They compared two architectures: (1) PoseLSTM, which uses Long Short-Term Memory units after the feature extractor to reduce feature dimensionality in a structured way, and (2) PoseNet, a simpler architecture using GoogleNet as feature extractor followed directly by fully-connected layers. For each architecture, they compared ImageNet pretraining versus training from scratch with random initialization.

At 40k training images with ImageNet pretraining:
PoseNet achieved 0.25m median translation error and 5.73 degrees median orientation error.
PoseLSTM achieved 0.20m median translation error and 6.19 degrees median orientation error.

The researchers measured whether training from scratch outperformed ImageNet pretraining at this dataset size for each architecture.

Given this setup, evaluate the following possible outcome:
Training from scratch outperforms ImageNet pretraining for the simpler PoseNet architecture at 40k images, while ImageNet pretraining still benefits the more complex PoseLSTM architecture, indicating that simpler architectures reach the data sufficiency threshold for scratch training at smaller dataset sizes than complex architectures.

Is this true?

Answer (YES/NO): NO